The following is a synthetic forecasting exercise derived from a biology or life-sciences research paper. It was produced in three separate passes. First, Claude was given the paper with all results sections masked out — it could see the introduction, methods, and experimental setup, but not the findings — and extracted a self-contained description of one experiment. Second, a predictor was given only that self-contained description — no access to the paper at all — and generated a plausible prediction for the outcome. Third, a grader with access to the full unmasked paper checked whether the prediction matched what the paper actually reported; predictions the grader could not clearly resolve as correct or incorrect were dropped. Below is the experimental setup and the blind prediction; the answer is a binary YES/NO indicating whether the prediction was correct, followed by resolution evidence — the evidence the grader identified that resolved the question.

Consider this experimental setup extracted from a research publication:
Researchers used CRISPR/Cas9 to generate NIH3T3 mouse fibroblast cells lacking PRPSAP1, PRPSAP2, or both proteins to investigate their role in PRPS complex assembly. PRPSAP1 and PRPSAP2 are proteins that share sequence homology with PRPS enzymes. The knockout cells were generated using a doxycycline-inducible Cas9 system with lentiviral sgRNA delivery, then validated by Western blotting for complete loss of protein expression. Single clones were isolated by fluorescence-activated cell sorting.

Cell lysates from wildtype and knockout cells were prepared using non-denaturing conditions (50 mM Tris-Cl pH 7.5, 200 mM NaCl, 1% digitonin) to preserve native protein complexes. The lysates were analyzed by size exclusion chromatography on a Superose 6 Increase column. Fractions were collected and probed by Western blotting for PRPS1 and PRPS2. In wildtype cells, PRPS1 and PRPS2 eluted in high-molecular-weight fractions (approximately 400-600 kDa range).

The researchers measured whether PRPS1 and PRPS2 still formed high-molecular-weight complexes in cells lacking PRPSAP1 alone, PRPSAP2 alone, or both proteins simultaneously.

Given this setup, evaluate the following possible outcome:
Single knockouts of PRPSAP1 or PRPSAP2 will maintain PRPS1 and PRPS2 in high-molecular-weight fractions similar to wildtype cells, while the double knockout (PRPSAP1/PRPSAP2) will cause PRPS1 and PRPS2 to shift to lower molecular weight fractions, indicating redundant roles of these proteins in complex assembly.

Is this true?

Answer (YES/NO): NO